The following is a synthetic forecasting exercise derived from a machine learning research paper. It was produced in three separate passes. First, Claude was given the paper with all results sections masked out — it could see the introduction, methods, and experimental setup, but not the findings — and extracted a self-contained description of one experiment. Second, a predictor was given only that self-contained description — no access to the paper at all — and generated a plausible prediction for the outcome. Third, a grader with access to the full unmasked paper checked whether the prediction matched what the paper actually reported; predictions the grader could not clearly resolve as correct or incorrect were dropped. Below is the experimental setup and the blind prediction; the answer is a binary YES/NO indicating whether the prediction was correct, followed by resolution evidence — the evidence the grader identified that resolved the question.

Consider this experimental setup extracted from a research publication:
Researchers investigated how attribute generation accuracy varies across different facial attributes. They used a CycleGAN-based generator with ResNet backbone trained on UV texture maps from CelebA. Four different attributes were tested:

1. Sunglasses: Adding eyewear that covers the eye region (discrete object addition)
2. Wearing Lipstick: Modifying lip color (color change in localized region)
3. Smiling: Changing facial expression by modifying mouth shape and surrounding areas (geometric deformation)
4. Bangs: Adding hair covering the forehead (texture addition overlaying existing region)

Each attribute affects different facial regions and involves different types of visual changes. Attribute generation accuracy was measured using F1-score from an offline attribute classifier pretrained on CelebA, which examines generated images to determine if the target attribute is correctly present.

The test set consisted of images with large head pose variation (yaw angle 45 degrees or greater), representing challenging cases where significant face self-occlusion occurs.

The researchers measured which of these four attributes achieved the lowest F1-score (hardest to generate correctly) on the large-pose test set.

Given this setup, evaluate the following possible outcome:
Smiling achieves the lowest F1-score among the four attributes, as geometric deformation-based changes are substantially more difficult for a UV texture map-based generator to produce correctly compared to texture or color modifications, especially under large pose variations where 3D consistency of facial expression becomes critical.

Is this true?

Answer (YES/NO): YES